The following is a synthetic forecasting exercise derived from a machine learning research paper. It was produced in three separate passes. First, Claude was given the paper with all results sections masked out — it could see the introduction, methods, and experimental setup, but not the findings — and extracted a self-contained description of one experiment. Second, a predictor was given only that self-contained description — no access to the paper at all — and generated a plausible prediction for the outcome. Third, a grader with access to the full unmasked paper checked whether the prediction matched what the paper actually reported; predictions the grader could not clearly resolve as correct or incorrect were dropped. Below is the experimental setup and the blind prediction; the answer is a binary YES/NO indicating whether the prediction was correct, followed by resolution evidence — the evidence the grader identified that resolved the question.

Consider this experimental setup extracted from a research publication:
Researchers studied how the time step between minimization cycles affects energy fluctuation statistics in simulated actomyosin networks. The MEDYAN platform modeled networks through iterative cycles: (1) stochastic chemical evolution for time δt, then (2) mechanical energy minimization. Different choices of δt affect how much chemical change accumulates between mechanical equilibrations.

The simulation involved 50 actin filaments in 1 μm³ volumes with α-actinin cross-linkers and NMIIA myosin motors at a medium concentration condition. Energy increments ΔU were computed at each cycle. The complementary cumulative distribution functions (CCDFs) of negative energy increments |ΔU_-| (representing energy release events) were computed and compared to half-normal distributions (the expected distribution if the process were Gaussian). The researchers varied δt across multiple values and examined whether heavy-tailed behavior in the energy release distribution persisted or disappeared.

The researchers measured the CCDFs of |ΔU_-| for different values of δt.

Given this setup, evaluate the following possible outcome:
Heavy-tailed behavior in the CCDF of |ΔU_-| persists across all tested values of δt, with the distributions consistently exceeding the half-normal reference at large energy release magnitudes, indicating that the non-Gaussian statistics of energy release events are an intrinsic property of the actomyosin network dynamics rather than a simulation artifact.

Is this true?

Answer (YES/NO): YES